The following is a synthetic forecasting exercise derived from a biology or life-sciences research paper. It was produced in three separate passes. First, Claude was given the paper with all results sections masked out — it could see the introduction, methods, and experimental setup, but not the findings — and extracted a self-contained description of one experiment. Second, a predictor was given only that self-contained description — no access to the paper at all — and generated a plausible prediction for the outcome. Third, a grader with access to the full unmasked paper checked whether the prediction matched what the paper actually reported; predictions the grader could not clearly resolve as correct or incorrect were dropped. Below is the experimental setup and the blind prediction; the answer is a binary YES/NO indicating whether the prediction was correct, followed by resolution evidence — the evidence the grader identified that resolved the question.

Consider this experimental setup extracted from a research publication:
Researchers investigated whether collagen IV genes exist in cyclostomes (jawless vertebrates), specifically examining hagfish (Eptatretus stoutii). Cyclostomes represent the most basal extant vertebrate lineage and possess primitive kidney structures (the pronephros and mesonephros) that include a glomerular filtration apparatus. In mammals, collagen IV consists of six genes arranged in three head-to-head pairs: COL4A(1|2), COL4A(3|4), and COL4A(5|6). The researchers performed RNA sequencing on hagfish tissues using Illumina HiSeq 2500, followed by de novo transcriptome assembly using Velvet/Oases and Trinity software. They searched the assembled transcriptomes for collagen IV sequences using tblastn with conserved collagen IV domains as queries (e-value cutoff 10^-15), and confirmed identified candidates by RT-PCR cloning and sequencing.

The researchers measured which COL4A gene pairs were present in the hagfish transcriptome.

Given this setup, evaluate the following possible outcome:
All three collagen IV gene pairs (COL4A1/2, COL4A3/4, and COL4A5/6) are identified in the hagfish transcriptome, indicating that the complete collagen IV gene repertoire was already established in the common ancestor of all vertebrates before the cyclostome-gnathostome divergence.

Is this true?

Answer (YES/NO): NO